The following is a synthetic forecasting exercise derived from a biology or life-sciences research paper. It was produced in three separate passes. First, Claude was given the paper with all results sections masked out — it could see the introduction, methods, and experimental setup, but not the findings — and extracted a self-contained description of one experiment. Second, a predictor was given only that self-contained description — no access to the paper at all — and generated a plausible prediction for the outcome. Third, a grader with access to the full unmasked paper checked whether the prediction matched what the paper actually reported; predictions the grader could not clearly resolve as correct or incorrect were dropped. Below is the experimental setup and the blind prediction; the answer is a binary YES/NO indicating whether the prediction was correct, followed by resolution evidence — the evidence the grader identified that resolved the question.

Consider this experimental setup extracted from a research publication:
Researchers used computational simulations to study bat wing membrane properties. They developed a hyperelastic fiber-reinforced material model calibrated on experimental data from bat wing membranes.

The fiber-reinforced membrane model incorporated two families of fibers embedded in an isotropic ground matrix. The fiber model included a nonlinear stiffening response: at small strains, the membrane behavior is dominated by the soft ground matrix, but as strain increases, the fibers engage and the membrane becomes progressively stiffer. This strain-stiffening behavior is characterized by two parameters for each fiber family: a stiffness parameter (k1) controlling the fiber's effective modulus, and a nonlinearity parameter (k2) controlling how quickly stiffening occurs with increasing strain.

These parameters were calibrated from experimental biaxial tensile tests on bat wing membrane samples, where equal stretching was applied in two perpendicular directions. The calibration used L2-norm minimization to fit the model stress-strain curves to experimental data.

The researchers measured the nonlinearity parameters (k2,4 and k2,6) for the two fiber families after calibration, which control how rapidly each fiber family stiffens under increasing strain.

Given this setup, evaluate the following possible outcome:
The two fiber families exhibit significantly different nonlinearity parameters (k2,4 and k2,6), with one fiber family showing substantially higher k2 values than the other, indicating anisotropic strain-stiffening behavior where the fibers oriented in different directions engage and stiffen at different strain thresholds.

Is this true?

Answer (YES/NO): NO